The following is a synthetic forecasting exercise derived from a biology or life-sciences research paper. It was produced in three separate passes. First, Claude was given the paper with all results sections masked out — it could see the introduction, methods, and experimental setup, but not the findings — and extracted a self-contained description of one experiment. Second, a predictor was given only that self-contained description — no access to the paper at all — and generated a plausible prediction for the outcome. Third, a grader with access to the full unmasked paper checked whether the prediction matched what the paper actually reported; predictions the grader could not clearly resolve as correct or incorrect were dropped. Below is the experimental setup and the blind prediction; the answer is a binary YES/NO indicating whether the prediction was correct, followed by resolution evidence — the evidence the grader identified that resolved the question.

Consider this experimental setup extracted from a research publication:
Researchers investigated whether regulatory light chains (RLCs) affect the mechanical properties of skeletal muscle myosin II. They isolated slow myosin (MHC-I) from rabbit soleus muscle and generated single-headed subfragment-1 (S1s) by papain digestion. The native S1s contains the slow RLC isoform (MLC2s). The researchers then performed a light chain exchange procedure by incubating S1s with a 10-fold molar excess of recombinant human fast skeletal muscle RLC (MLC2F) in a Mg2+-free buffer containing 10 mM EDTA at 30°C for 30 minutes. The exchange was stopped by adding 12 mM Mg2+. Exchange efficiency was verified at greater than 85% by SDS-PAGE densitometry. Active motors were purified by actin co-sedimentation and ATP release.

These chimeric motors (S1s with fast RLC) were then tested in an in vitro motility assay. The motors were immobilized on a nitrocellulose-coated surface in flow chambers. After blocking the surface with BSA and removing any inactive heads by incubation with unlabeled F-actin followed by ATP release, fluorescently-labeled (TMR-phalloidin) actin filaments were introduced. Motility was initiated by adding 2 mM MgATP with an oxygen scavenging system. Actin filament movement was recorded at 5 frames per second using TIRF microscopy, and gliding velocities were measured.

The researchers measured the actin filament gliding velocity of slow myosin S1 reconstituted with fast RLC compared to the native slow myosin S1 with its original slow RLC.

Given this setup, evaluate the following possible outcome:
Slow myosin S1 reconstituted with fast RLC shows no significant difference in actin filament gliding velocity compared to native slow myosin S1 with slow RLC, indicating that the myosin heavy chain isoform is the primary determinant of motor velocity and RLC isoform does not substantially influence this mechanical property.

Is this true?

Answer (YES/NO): NO